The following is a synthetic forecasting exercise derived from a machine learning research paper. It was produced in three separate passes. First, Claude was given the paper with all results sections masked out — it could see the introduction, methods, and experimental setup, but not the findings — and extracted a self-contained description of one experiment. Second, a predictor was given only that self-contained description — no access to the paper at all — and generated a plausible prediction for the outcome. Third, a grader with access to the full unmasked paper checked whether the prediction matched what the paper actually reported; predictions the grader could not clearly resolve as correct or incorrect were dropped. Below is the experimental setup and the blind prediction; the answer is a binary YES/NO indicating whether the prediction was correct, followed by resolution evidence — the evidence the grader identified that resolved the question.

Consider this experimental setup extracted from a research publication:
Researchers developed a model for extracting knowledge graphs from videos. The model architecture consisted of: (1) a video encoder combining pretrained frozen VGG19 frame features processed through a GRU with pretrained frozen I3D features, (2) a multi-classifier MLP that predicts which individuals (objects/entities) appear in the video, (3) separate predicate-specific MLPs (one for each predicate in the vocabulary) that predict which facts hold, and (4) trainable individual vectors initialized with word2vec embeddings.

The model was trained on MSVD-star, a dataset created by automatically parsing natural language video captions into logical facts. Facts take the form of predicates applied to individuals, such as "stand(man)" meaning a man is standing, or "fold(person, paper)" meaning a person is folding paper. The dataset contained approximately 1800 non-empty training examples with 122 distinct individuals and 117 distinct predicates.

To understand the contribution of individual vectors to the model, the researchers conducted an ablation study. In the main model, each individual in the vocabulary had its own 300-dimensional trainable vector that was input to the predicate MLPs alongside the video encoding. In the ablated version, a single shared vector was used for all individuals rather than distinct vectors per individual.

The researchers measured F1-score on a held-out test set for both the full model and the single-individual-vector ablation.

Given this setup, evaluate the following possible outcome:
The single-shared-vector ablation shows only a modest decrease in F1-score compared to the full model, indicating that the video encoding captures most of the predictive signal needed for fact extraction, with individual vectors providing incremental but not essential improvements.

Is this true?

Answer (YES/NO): NO